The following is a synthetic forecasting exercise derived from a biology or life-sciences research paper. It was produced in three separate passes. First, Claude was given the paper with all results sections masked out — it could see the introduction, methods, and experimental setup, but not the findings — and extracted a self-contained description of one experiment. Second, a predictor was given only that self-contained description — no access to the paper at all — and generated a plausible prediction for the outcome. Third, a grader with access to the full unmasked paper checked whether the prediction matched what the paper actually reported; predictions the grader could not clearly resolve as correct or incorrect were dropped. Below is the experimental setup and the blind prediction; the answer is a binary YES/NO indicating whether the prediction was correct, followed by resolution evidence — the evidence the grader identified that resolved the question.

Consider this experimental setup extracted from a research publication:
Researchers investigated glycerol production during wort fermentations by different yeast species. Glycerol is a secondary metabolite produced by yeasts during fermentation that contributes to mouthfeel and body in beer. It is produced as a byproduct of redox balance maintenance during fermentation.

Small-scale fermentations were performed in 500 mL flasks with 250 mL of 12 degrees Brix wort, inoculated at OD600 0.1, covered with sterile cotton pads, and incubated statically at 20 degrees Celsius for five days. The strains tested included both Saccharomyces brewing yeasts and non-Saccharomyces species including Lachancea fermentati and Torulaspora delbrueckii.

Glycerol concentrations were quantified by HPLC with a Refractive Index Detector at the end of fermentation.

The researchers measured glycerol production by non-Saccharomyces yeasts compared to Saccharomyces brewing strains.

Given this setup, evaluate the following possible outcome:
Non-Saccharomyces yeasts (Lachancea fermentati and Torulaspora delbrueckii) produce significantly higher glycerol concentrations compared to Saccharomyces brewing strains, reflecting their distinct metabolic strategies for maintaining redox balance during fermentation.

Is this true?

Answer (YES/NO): NO